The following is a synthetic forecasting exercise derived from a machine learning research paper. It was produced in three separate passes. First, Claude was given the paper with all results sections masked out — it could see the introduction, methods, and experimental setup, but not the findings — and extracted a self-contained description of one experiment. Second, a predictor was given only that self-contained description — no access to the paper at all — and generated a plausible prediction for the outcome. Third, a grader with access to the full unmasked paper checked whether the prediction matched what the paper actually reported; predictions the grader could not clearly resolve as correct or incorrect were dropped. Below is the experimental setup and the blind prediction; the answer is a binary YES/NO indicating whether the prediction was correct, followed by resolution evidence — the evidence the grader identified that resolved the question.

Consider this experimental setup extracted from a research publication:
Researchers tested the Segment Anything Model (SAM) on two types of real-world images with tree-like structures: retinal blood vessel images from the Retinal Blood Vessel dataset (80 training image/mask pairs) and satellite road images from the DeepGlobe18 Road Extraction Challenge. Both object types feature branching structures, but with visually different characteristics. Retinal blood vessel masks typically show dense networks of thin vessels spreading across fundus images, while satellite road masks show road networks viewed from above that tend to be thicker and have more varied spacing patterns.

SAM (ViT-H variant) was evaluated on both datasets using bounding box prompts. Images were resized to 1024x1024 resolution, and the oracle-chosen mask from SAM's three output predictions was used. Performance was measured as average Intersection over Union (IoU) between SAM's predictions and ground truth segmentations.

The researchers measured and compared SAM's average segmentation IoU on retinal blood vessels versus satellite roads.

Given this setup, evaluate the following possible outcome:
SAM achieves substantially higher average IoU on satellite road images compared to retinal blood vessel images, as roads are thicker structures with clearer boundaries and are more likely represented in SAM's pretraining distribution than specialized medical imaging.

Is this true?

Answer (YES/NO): YES